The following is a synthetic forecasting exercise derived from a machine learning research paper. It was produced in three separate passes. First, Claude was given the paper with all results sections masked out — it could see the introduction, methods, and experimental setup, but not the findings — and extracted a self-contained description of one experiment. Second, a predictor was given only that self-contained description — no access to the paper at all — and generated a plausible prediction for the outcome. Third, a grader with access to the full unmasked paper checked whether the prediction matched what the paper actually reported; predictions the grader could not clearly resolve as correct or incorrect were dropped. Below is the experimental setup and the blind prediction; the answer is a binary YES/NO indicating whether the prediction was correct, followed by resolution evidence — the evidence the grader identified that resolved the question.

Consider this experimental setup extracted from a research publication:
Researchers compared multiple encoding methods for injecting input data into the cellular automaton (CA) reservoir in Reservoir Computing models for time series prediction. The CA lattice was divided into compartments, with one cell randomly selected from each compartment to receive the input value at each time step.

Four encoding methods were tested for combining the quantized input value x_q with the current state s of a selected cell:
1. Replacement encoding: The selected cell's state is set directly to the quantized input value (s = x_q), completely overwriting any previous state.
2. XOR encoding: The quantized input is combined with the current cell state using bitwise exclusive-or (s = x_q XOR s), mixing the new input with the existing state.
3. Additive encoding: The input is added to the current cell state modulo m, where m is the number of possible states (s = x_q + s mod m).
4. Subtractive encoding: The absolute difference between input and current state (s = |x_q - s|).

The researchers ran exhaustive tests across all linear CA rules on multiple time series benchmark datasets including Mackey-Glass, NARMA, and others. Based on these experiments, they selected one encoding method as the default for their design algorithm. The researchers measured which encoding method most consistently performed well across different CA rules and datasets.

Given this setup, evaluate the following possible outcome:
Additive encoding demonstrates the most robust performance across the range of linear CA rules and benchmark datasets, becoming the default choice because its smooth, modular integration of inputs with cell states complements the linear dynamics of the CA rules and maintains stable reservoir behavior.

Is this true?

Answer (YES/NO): NO